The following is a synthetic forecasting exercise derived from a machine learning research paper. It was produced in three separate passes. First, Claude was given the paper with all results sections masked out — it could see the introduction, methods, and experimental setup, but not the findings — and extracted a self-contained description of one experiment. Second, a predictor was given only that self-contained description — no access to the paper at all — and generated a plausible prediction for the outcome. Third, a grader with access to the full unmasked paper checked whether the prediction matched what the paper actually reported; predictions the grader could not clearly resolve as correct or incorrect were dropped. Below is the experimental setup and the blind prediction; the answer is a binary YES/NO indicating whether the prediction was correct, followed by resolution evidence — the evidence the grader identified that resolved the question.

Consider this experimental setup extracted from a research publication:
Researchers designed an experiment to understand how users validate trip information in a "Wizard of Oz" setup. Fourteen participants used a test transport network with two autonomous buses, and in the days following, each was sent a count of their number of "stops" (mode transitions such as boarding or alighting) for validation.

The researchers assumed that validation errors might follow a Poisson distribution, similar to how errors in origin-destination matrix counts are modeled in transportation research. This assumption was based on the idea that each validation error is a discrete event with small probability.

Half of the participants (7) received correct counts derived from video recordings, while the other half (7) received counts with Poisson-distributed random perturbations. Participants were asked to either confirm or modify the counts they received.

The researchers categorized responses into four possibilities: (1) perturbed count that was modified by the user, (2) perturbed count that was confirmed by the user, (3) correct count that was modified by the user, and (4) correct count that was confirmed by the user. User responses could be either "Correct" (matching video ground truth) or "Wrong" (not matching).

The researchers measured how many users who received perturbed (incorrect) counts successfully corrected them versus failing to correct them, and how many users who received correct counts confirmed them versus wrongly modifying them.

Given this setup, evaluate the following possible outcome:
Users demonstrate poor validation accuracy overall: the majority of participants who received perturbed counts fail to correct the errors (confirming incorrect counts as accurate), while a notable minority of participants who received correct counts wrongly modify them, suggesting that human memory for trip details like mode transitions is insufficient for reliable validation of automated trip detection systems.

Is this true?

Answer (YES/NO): NO